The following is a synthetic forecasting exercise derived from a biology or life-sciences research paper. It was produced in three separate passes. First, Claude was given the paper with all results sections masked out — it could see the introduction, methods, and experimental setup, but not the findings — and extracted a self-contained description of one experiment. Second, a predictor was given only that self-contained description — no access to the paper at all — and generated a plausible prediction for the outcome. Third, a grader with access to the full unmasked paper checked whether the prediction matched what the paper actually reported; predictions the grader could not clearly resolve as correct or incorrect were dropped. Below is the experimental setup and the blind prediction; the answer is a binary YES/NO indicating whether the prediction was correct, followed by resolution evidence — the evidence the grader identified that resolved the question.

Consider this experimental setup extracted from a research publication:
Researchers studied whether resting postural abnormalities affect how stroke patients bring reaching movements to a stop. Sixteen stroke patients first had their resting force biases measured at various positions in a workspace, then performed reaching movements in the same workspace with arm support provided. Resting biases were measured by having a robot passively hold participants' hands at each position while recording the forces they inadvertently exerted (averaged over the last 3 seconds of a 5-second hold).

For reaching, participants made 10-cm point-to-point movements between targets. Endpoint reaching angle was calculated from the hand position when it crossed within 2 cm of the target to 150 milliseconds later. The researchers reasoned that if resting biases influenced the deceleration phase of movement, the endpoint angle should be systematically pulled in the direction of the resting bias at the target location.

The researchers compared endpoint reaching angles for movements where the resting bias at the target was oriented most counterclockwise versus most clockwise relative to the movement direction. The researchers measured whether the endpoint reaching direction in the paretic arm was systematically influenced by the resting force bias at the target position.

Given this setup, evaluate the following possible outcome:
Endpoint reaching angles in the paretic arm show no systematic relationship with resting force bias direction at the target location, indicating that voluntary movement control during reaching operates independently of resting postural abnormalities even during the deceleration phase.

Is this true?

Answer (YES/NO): YES